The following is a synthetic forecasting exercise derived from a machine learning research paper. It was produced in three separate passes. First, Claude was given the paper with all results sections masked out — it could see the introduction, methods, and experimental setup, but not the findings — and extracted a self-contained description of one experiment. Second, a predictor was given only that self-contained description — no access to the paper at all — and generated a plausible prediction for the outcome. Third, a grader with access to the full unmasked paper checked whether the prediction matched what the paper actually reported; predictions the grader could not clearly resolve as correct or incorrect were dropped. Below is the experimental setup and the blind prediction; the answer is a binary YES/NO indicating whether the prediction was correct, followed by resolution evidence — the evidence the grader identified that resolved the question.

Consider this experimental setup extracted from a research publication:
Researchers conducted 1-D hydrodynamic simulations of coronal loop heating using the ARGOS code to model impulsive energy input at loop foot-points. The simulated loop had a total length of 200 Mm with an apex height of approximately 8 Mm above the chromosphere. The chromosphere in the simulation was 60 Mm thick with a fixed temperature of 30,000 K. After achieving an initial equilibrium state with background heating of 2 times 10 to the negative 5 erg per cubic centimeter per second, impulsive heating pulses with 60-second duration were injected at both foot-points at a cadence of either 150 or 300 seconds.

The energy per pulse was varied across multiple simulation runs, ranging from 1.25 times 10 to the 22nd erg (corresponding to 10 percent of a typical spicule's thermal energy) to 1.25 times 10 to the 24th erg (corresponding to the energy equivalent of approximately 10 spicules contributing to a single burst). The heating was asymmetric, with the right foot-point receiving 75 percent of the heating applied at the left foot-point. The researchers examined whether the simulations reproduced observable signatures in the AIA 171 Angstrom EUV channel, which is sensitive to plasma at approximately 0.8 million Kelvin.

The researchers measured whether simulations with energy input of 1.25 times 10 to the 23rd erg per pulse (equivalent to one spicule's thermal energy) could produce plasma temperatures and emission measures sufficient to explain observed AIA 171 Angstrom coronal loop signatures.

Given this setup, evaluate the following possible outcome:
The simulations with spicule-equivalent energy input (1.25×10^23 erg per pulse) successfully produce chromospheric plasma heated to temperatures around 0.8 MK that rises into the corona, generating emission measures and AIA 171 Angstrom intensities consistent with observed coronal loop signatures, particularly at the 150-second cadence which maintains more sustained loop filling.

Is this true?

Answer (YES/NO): NO